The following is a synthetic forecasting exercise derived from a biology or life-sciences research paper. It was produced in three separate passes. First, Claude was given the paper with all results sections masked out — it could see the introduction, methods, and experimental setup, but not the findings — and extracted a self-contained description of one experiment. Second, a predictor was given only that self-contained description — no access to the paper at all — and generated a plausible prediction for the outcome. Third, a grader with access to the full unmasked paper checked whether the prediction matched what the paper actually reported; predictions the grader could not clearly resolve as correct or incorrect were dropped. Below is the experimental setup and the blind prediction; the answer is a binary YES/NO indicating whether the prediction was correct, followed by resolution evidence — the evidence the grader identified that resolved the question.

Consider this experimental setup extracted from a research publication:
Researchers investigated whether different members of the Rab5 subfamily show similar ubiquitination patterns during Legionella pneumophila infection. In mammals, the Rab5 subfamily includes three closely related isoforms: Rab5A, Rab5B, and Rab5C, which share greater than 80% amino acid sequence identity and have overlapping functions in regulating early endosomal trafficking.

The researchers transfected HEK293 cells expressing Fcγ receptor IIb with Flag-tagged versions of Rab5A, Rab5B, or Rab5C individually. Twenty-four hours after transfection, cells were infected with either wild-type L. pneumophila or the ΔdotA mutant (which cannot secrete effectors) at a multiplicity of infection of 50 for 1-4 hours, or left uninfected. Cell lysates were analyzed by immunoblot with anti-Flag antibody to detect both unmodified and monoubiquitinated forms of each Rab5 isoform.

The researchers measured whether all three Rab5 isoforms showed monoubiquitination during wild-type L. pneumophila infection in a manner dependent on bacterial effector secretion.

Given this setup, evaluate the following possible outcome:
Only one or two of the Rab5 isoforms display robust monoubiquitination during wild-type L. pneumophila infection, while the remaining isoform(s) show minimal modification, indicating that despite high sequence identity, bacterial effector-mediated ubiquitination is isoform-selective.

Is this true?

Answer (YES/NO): NO